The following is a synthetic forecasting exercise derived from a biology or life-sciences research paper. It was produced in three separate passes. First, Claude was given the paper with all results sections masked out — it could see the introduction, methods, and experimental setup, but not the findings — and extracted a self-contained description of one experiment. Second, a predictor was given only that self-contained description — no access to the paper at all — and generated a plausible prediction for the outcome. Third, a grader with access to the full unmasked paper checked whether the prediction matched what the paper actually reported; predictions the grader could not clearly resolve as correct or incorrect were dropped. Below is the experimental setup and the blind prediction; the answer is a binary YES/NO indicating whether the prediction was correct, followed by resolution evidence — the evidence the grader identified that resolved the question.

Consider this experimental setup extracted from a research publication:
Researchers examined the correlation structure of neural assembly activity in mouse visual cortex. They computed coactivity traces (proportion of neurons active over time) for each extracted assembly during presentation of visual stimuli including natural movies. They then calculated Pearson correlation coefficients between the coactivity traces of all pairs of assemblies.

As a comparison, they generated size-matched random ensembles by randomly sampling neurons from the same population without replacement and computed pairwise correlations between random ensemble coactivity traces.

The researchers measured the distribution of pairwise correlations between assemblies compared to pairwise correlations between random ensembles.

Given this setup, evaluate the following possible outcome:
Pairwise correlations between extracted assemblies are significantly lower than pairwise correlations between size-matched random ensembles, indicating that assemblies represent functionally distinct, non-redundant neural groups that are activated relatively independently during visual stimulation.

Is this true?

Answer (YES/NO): YES